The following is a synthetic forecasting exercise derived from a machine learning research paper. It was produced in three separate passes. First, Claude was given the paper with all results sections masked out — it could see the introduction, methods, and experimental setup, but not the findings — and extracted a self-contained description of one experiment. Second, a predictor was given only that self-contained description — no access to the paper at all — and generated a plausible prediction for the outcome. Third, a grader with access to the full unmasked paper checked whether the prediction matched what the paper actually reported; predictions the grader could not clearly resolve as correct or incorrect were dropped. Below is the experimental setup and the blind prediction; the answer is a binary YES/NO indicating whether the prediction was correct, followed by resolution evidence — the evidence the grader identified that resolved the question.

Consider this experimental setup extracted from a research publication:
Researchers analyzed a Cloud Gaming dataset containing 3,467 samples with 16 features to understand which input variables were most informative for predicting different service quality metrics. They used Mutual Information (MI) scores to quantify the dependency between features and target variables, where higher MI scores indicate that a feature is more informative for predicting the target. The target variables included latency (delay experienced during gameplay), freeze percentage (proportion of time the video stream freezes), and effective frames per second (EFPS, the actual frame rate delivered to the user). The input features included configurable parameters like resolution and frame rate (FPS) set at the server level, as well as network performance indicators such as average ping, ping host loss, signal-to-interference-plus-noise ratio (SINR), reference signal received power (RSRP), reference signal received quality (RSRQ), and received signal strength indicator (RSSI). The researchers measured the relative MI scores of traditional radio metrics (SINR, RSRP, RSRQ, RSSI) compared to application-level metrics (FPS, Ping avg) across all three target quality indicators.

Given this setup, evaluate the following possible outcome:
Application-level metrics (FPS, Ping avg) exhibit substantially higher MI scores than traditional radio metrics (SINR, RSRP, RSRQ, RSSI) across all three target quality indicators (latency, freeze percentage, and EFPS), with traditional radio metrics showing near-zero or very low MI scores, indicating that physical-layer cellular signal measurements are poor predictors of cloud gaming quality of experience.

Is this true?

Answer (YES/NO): NO